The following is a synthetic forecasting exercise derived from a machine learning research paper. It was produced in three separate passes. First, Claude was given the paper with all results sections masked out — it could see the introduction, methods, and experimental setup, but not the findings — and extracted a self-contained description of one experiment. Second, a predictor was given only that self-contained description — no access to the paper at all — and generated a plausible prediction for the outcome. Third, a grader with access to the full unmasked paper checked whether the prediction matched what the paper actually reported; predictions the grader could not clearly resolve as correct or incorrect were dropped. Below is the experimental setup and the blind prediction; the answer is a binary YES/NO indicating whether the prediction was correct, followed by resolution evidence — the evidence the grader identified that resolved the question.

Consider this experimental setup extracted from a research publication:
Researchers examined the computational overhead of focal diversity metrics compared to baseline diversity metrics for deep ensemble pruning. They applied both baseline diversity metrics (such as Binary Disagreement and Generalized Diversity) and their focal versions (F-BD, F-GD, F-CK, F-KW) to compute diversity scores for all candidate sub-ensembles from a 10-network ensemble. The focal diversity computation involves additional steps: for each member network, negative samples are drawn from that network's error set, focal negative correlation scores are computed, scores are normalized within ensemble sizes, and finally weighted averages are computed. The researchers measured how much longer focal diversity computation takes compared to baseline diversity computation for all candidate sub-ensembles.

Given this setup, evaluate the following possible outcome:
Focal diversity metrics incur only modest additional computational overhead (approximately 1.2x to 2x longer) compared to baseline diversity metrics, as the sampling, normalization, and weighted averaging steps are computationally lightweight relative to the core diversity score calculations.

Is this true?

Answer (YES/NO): NO